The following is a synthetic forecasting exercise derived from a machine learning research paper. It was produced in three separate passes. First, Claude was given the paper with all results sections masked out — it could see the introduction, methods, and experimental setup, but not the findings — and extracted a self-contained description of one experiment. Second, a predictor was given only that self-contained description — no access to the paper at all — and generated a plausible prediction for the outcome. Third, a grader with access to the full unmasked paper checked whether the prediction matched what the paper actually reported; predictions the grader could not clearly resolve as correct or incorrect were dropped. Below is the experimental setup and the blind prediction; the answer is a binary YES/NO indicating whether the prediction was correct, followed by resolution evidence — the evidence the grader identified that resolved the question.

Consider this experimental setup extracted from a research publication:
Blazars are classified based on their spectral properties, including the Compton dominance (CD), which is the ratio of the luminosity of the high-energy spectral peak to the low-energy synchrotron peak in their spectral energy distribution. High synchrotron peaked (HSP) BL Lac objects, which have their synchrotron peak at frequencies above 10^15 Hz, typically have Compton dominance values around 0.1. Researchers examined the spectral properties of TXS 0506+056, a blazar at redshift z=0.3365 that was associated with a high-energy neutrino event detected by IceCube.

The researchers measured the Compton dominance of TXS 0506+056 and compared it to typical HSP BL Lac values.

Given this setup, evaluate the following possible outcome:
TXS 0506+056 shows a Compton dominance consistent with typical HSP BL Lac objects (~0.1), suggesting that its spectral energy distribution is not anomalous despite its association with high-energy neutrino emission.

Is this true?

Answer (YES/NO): NO